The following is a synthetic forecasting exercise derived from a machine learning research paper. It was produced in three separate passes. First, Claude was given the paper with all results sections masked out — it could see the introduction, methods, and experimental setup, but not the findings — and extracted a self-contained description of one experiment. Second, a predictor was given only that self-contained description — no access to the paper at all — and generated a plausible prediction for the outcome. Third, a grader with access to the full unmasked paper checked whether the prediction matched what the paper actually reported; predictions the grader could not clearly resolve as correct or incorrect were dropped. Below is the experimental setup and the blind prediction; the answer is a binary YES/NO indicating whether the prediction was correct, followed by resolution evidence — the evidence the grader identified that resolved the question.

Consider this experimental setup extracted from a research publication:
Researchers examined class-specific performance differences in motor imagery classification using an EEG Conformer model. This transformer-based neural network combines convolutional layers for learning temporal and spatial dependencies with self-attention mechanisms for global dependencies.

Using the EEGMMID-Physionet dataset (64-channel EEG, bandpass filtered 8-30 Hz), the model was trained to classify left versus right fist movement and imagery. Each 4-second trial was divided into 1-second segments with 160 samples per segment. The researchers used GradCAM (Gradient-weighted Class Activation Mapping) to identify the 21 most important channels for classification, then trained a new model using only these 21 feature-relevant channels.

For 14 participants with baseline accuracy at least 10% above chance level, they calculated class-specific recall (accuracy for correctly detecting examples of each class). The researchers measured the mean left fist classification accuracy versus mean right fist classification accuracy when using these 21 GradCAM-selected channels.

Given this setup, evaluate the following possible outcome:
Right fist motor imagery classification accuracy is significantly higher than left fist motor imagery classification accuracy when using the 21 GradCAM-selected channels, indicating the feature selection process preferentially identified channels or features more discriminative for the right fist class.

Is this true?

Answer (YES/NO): NO